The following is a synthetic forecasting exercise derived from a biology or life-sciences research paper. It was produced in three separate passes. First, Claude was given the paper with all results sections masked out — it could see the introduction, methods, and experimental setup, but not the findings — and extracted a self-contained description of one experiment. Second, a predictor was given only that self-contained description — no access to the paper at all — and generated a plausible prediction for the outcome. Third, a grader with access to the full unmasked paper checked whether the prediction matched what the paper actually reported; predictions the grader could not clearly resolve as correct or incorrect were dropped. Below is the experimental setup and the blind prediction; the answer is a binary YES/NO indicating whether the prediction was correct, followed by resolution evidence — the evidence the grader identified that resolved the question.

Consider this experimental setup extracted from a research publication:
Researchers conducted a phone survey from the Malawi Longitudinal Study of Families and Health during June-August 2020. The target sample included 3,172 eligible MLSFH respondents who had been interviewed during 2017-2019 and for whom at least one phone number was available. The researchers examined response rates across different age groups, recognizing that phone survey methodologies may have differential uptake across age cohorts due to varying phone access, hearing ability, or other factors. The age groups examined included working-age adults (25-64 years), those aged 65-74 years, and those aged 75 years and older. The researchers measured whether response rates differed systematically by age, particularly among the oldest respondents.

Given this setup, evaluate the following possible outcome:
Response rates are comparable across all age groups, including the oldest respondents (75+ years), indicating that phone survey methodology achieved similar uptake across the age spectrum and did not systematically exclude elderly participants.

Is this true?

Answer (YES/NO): NO